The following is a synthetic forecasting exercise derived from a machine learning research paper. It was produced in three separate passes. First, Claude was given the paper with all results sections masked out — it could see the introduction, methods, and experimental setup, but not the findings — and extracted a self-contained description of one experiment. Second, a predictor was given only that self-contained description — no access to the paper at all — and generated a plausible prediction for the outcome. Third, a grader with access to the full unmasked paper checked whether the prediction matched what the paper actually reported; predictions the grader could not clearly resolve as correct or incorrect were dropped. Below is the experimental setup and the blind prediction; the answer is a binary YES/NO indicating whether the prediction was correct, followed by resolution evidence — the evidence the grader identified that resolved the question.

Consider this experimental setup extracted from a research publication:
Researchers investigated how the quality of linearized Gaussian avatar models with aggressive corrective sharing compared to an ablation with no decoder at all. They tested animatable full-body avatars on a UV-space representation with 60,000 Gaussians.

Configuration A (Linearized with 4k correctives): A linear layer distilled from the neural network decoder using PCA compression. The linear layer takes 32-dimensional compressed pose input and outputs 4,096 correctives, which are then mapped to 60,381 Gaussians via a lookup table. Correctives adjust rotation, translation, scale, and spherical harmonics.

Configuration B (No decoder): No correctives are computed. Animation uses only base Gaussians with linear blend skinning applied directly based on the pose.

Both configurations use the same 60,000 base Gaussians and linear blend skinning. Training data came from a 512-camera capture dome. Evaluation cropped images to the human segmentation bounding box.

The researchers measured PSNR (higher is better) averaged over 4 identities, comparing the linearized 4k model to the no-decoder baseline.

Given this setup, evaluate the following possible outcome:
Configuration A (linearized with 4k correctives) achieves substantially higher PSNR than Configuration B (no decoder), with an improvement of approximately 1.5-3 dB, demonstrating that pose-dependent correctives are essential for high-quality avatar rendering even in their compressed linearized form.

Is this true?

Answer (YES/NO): NO